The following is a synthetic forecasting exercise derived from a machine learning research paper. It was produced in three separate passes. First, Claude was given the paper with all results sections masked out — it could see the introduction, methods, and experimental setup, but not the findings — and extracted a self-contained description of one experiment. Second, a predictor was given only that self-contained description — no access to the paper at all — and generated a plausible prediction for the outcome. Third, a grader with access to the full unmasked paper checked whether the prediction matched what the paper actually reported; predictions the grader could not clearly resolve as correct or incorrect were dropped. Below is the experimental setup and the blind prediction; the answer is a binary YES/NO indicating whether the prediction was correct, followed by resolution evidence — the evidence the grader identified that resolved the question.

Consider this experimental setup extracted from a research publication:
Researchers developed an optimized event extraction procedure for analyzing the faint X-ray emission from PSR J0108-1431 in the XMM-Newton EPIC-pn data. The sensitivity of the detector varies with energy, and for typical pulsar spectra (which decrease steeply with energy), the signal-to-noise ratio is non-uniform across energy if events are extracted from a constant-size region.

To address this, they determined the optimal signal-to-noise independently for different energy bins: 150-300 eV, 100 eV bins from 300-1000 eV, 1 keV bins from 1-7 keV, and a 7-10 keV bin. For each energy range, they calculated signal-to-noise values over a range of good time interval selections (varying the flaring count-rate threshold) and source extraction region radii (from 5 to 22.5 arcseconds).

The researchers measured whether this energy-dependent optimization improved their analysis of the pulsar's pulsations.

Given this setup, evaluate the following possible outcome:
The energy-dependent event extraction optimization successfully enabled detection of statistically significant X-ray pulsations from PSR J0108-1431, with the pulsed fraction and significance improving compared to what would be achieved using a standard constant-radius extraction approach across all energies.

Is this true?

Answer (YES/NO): NO